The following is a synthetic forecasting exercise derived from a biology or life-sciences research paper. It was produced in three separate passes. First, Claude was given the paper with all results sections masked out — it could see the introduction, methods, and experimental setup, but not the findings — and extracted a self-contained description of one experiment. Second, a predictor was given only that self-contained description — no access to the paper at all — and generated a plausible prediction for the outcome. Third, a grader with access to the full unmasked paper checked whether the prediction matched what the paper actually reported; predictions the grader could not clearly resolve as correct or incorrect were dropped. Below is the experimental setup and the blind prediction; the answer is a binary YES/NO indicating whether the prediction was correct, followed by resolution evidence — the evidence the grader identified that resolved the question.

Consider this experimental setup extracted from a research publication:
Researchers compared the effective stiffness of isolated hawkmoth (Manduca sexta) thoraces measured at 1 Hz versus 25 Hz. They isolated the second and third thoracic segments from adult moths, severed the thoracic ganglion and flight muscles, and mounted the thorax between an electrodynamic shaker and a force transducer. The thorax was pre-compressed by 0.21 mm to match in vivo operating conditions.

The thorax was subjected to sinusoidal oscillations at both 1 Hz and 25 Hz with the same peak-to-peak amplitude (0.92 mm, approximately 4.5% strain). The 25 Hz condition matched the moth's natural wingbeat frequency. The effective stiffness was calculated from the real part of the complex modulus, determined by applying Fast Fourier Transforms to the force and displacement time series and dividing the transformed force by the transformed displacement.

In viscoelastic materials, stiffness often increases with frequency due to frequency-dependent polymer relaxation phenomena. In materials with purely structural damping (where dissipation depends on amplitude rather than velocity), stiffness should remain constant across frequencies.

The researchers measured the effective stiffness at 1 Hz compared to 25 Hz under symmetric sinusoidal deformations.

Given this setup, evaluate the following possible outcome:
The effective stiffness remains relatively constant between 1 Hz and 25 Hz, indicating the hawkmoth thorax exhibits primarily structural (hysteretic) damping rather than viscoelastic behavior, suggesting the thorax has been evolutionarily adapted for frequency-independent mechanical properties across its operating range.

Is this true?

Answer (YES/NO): YES